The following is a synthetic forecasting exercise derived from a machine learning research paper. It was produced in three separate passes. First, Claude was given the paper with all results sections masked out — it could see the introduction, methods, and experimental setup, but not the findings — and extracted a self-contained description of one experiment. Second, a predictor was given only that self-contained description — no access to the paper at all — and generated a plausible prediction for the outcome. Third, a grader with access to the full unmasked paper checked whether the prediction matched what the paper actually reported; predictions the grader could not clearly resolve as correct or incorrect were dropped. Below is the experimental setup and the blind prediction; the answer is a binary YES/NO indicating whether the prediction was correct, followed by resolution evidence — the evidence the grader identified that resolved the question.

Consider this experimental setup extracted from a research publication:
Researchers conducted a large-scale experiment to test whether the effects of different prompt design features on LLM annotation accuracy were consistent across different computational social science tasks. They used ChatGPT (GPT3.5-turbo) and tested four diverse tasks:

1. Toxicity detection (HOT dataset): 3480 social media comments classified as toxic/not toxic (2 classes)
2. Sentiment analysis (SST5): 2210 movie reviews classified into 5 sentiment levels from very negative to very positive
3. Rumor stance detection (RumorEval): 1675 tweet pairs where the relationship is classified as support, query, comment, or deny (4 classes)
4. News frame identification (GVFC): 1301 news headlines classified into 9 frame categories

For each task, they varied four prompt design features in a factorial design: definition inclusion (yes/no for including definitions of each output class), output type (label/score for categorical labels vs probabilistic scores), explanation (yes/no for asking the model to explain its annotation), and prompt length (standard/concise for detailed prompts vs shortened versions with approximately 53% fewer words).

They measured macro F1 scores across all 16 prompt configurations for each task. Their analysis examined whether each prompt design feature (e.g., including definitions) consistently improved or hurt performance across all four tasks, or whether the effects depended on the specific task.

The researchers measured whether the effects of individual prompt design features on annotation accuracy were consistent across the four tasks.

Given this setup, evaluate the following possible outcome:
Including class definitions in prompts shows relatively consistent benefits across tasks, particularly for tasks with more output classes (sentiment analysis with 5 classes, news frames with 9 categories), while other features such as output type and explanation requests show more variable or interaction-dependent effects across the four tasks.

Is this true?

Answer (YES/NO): NO